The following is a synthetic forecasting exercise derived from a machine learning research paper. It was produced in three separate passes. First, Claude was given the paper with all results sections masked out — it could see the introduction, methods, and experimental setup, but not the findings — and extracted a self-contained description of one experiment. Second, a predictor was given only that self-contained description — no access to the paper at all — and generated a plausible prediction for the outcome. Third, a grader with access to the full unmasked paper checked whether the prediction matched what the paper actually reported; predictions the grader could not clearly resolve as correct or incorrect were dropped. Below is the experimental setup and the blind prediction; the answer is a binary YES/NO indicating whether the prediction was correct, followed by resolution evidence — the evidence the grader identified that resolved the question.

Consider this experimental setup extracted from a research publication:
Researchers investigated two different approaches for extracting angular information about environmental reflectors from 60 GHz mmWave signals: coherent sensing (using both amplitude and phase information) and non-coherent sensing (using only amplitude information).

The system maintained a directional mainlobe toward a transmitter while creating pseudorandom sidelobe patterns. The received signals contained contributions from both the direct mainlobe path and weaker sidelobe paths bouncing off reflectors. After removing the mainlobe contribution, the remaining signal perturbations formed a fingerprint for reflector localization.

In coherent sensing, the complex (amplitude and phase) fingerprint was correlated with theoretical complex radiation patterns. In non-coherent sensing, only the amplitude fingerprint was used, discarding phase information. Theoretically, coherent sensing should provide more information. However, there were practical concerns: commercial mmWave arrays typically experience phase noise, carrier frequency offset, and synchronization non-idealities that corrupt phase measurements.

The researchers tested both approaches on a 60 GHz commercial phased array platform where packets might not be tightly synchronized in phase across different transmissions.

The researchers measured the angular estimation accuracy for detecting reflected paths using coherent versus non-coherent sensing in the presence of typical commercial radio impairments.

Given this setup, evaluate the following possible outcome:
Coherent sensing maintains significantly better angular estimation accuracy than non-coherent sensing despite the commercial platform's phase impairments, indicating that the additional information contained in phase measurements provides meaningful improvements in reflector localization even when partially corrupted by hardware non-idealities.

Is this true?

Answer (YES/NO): YES